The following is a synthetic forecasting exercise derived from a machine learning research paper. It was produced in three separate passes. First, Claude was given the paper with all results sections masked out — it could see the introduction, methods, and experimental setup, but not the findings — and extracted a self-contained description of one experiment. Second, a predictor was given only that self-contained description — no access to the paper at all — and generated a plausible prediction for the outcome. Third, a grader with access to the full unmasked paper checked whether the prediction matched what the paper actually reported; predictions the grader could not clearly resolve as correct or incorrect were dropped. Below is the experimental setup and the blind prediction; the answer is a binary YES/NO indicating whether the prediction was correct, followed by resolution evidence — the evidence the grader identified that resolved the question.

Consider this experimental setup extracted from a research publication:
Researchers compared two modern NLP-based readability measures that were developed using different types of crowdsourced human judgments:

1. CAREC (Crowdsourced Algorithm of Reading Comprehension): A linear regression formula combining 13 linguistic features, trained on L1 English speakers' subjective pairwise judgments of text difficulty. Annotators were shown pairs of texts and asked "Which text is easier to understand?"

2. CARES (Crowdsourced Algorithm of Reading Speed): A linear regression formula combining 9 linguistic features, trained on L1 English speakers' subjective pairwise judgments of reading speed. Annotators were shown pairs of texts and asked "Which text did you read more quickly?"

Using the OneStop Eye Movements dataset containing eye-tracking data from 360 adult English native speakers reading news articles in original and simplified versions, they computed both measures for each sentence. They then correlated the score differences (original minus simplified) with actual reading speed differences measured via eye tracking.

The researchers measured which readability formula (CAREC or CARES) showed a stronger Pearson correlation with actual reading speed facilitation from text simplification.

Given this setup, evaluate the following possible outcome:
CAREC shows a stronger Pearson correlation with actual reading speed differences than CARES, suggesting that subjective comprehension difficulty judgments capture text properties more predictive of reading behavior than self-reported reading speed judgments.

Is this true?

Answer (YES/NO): YES